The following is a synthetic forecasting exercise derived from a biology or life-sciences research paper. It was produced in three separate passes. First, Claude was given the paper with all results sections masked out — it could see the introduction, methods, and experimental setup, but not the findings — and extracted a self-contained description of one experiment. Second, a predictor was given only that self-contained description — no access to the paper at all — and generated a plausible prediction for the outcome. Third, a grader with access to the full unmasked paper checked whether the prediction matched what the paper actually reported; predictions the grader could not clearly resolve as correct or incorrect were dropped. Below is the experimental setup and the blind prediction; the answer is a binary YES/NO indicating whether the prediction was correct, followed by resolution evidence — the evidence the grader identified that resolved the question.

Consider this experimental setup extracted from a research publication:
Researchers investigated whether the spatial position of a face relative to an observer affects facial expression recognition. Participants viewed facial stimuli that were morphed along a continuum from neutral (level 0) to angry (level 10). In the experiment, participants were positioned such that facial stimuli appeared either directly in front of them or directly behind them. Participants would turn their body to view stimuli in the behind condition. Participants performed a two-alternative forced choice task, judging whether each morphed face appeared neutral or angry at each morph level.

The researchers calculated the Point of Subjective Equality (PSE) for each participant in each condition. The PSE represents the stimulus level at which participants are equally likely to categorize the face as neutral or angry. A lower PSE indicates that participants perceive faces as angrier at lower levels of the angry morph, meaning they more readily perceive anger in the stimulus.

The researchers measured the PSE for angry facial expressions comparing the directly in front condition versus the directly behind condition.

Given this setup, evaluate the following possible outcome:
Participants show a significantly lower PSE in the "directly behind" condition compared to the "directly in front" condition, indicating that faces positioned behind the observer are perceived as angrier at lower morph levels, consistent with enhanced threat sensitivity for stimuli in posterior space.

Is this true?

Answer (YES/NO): YES